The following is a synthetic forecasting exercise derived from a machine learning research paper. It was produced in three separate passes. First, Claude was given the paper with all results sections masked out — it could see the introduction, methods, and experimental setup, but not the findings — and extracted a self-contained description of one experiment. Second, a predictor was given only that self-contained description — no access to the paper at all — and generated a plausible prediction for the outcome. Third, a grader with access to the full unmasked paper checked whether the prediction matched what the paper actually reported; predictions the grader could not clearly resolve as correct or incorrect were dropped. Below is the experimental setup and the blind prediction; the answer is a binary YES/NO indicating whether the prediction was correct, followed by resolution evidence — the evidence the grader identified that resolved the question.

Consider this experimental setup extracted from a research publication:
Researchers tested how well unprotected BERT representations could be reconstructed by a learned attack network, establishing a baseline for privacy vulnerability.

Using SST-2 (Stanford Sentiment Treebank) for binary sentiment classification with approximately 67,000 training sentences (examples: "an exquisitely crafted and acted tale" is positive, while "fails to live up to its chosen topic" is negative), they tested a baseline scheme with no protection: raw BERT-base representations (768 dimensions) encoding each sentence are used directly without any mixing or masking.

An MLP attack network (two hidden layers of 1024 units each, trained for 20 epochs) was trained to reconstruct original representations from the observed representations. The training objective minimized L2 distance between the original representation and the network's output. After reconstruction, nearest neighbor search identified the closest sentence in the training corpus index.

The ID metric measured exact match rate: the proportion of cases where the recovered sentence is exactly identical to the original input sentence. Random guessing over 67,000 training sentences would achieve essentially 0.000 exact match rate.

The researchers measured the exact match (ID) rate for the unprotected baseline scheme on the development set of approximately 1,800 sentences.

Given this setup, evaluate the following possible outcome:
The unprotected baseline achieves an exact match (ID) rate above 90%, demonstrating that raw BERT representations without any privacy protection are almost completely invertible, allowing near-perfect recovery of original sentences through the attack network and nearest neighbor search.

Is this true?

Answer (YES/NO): YES